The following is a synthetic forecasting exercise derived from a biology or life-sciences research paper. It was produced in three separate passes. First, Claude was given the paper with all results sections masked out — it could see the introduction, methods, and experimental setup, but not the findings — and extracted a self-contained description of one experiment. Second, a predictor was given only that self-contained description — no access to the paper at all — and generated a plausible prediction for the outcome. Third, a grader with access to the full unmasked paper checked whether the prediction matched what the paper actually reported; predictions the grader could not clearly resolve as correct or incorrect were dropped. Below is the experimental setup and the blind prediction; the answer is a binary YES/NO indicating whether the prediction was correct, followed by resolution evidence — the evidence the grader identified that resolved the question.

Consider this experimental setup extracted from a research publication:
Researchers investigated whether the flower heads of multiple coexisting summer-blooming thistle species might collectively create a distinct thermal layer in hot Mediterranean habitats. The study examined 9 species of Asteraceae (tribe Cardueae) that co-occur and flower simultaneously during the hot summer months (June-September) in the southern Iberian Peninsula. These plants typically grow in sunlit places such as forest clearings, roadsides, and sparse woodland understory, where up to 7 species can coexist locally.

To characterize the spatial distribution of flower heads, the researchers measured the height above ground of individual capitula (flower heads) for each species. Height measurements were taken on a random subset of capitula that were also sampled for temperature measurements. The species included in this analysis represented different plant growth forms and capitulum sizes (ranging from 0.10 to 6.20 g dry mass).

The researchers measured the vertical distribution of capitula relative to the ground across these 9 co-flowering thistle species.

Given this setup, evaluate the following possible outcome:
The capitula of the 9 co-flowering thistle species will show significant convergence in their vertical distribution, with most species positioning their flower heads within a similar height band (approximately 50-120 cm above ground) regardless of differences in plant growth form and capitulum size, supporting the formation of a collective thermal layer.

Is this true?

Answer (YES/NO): NO